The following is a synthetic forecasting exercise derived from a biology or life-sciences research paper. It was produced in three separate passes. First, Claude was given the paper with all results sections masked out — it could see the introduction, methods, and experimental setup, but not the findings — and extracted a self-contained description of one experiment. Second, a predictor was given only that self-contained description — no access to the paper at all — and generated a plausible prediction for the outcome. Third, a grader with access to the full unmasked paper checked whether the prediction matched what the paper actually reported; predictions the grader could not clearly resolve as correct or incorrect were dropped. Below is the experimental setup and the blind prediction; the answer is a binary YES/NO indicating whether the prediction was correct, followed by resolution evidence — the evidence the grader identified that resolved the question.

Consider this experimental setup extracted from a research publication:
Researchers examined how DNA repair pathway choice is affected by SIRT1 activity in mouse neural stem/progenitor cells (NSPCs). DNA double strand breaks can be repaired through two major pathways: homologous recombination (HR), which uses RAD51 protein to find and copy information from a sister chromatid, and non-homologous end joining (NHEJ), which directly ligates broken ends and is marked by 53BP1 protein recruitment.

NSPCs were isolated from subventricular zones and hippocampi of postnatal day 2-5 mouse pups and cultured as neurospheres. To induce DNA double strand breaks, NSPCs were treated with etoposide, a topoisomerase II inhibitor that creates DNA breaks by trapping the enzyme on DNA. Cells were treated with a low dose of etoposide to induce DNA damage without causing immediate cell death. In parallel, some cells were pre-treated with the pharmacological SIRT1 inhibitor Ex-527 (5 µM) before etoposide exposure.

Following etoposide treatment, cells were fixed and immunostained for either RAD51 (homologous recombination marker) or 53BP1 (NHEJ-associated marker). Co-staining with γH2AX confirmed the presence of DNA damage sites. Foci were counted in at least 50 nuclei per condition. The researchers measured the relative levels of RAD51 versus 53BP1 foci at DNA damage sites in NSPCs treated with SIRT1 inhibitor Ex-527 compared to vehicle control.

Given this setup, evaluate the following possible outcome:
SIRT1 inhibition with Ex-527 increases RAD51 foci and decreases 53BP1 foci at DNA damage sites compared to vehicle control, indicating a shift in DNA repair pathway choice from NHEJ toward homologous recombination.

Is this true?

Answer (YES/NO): NO